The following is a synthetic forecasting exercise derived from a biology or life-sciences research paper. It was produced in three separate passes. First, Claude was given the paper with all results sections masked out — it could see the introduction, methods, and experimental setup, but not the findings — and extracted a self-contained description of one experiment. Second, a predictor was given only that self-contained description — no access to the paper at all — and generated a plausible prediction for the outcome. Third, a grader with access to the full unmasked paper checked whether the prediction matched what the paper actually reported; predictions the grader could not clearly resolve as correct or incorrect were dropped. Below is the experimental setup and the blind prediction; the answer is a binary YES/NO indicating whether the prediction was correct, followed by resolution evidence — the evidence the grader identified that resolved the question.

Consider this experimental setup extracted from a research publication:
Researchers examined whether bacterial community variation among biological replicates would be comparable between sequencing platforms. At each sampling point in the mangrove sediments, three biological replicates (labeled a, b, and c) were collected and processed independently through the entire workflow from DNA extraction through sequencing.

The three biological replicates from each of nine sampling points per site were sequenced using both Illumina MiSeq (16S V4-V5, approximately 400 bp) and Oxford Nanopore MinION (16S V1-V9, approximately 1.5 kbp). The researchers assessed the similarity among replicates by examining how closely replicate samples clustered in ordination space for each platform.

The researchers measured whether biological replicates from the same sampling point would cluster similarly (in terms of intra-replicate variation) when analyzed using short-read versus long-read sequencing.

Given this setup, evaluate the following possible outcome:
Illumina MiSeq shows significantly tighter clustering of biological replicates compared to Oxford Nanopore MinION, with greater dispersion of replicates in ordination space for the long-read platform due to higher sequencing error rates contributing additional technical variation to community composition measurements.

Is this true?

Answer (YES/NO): NO